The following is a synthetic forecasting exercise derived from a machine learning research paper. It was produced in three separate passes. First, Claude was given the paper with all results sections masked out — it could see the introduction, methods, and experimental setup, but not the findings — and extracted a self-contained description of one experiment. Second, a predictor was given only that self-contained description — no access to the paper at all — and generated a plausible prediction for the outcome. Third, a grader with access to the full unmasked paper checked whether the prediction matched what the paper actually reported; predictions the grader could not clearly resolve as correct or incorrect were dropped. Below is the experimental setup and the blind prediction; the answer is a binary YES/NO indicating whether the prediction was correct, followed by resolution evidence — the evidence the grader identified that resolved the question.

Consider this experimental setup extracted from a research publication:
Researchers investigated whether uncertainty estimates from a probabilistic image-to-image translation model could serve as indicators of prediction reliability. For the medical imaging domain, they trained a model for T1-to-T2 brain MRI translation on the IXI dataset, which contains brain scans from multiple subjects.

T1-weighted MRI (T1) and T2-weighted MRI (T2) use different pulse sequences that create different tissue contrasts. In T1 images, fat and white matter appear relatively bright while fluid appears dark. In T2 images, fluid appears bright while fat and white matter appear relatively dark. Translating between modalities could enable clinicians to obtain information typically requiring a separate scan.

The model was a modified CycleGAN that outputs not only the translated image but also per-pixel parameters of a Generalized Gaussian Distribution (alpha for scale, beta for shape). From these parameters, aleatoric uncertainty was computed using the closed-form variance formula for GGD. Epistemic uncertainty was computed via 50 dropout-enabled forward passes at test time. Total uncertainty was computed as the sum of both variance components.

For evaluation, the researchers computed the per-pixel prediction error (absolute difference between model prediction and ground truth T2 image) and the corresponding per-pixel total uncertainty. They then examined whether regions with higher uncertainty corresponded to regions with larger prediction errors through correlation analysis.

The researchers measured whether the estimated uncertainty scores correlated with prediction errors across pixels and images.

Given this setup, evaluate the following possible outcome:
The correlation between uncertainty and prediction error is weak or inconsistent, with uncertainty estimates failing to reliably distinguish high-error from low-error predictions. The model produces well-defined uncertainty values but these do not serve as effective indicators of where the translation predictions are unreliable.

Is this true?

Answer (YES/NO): NO